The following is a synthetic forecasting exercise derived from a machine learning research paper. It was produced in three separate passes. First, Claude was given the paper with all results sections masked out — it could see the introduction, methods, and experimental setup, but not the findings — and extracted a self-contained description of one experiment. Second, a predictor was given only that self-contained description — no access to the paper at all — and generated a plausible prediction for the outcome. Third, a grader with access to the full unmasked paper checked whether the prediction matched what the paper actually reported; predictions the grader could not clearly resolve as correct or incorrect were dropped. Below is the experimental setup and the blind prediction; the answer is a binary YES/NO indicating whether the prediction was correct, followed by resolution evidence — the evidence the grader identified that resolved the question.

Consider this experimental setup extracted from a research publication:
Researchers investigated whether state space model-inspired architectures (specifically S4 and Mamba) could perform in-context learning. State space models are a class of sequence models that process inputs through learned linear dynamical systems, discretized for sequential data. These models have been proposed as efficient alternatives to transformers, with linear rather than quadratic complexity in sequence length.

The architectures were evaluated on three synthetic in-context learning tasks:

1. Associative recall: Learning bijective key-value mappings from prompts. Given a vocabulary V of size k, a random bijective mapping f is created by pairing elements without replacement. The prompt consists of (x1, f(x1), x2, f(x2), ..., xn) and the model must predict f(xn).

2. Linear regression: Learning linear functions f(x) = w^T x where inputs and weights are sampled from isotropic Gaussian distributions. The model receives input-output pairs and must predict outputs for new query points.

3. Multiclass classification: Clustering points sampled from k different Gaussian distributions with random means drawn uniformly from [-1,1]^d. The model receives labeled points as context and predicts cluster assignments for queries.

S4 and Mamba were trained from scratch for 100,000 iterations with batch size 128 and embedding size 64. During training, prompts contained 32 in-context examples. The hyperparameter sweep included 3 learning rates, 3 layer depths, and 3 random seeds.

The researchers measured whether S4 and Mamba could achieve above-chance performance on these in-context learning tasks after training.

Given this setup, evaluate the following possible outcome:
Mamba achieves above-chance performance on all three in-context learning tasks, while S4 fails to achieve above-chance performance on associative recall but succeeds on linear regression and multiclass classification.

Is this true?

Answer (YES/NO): NO